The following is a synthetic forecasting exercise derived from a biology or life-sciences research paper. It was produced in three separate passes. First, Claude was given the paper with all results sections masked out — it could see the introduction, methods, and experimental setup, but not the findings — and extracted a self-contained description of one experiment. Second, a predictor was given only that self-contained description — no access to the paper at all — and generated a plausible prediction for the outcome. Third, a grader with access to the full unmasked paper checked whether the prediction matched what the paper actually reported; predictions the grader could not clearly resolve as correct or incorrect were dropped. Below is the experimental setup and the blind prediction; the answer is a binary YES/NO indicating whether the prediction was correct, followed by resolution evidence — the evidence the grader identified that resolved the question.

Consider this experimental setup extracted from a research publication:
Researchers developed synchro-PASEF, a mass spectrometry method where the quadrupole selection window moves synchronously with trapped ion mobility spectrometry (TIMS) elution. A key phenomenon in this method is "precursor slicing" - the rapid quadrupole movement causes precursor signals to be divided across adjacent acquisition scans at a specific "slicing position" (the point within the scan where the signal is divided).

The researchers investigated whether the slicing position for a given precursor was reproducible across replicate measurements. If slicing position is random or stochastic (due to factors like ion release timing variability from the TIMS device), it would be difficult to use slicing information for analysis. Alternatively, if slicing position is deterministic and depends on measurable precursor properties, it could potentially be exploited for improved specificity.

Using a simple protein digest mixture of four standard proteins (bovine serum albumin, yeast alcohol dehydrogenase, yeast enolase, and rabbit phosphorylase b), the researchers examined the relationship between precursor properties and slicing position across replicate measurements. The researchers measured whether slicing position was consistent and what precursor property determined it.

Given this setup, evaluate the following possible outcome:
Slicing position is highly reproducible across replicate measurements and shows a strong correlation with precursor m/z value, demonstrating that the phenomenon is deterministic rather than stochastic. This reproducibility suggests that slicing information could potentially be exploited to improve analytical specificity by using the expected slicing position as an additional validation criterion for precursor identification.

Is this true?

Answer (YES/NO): YES